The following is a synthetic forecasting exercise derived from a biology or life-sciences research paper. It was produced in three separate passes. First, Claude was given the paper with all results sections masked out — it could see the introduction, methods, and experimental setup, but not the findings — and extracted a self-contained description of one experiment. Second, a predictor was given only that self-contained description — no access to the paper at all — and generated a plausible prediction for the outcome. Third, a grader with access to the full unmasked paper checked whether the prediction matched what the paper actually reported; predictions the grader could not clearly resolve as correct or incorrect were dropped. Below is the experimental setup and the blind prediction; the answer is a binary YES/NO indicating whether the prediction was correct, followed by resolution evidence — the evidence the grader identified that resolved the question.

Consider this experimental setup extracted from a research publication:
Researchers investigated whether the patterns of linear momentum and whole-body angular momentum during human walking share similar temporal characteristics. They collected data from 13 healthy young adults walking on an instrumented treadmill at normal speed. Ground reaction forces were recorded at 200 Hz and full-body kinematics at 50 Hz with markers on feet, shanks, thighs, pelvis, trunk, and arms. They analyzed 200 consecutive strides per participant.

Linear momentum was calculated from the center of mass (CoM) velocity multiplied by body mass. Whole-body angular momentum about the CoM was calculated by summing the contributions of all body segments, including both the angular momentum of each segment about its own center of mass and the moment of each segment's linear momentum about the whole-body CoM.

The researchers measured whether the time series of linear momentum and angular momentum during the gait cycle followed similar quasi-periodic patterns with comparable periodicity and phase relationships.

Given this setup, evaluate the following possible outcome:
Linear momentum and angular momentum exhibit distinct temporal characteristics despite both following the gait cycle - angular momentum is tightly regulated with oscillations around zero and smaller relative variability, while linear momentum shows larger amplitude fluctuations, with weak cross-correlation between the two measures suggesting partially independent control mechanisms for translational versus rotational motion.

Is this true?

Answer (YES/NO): NO